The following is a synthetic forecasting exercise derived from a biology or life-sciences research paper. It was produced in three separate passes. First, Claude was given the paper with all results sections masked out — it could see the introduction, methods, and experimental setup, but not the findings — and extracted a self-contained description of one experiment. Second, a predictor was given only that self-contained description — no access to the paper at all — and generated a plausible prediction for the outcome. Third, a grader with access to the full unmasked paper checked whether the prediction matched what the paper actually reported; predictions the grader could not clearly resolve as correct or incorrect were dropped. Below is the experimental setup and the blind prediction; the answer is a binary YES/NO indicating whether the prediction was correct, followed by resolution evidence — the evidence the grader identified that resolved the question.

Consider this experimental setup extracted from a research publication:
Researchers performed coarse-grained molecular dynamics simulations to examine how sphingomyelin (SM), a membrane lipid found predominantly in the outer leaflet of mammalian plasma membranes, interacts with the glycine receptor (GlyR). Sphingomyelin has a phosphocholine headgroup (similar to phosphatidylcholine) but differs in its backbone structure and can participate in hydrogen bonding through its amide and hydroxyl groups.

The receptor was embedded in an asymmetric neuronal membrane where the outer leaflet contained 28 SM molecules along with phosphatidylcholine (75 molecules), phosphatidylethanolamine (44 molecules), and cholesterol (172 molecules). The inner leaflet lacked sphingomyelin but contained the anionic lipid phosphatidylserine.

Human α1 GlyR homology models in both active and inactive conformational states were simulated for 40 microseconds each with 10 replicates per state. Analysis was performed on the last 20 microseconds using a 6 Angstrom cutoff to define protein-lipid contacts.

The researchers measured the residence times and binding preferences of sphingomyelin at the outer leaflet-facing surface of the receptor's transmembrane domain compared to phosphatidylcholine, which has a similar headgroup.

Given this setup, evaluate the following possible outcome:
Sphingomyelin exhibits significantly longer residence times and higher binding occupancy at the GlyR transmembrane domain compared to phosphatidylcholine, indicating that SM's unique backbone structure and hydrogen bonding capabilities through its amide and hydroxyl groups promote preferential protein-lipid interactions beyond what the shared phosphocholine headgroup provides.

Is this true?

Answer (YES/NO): NO